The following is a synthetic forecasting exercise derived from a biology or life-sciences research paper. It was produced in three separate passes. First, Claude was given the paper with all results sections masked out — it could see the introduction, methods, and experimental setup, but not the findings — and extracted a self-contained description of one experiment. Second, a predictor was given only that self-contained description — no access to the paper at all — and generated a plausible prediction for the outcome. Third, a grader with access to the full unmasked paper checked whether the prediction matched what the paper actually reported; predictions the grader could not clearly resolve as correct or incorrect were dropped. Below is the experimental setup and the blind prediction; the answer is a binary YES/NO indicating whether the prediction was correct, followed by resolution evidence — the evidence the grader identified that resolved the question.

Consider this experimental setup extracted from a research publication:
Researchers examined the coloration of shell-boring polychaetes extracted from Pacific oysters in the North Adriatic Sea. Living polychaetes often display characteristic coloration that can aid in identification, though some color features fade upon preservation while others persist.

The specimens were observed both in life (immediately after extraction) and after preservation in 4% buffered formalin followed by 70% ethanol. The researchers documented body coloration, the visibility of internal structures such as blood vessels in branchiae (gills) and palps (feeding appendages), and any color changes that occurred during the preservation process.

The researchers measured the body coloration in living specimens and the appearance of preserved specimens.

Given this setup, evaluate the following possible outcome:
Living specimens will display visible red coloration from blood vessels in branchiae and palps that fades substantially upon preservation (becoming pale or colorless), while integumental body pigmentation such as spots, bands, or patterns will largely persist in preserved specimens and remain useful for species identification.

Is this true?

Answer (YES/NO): YES